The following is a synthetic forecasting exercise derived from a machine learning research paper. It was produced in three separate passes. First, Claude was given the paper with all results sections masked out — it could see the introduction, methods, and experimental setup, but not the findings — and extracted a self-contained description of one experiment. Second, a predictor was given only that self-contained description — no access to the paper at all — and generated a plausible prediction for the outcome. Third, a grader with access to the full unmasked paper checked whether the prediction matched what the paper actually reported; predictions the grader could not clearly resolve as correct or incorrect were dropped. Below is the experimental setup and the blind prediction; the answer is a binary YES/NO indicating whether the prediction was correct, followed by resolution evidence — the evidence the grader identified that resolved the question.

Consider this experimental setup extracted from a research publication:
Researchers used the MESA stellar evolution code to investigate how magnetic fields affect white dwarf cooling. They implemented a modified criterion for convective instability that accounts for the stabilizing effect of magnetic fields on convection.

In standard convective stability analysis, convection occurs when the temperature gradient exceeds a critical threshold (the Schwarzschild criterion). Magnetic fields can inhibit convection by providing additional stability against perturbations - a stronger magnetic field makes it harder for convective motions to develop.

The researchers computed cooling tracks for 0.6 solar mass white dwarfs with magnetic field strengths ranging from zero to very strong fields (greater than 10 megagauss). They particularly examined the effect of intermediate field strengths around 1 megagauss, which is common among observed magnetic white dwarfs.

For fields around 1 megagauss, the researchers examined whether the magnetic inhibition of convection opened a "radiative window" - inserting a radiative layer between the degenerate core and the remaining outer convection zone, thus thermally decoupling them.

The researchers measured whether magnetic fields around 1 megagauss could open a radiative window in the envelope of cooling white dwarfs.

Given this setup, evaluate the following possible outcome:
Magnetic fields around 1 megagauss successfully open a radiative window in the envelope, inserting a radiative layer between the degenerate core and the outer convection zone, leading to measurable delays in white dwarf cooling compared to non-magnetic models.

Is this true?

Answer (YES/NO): NO